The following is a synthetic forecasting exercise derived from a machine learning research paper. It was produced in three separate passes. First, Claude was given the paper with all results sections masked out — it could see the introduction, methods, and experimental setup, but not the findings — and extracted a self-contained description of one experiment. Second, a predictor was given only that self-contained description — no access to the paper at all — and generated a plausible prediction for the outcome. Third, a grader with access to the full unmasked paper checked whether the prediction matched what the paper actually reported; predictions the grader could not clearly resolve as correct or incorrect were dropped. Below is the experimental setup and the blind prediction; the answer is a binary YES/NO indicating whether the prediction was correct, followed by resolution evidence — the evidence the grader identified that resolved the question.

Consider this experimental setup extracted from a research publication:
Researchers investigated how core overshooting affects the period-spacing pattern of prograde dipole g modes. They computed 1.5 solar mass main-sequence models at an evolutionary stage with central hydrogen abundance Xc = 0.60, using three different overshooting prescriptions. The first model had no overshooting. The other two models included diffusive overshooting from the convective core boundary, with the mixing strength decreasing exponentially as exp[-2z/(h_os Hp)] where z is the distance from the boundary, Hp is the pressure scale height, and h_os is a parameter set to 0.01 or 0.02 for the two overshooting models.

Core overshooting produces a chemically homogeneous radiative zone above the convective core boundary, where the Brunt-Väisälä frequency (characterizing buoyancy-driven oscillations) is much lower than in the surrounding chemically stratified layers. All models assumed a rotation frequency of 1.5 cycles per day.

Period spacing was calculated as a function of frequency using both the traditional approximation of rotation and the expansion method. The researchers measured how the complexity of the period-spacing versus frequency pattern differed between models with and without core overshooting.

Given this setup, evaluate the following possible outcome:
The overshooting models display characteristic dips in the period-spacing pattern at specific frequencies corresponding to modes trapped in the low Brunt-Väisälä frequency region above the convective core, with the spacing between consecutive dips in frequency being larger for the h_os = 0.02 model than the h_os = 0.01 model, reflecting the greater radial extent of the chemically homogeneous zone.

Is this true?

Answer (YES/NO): NO